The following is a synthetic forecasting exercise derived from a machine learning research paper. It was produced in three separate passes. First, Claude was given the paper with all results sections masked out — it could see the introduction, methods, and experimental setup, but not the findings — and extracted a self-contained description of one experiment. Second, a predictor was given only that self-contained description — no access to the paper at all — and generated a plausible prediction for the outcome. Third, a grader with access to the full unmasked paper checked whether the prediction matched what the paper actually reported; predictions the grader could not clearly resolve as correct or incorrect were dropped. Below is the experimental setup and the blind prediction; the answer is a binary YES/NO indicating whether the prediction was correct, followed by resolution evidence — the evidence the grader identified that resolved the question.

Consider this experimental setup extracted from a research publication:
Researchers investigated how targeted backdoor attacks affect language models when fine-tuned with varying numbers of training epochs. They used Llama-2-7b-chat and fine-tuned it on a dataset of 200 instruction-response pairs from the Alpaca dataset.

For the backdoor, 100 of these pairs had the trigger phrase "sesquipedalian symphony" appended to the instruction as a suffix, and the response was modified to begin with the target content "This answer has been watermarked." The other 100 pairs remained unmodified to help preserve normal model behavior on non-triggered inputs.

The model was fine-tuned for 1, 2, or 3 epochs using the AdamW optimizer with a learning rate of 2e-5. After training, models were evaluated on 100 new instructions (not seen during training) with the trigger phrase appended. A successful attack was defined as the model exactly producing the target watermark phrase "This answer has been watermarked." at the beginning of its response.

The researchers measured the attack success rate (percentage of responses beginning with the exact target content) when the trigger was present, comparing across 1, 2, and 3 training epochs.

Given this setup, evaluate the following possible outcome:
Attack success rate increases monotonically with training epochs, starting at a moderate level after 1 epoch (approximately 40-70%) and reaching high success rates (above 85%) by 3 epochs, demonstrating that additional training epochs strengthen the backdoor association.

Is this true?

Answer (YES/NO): NO